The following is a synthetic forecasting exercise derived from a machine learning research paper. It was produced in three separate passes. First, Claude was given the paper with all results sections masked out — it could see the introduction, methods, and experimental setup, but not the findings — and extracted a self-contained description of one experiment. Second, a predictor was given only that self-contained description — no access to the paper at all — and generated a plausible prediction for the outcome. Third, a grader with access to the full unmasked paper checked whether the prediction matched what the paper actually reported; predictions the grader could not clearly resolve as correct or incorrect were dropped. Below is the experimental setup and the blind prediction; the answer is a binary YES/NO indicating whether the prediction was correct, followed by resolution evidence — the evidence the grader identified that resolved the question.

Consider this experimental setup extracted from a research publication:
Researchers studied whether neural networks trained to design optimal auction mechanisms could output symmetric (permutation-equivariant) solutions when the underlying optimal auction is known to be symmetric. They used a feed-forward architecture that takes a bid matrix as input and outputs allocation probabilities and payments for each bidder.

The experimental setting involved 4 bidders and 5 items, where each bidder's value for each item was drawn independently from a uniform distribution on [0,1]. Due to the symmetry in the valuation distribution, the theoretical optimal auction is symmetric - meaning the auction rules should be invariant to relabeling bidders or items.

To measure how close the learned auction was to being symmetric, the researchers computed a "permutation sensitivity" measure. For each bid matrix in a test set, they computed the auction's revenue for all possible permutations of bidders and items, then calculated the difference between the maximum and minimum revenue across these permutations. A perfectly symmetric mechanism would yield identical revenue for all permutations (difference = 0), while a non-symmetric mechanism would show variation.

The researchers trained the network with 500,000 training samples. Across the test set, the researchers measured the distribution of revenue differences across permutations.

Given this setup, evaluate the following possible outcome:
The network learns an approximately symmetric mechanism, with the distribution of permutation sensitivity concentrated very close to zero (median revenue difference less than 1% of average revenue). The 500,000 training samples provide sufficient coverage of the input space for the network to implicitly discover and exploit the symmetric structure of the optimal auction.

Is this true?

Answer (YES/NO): NO